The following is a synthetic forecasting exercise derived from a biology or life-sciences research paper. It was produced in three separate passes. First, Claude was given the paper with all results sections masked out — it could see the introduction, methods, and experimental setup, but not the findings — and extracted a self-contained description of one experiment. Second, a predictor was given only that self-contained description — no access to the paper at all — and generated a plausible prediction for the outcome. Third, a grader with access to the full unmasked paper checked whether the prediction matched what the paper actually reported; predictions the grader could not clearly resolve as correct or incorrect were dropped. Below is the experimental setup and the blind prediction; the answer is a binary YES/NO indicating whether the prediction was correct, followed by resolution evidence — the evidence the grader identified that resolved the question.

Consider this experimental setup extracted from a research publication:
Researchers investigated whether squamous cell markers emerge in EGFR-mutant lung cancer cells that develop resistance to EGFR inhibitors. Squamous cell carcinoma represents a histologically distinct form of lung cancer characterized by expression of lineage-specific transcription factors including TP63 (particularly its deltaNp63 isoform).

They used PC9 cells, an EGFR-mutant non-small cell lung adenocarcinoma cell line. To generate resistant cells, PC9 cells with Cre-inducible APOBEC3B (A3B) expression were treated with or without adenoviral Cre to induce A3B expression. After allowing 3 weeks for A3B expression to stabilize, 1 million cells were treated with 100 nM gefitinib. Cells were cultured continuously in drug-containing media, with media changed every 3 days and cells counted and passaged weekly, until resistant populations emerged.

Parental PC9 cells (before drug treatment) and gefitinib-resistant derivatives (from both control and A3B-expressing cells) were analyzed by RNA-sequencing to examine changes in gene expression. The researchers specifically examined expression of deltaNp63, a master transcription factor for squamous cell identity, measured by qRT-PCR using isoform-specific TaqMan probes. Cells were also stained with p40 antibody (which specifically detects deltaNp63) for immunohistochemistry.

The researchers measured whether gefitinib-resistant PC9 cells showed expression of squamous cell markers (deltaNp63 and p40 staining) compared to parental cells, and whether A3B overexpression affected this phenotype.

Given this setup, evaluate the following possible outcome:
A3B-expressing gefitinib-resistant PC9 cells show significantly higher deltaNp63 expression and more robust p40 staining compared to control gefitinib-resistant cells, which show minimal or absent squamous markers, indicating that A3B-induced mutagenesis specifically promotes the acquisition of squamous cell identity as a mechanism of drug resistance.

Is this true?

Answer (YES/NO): YES